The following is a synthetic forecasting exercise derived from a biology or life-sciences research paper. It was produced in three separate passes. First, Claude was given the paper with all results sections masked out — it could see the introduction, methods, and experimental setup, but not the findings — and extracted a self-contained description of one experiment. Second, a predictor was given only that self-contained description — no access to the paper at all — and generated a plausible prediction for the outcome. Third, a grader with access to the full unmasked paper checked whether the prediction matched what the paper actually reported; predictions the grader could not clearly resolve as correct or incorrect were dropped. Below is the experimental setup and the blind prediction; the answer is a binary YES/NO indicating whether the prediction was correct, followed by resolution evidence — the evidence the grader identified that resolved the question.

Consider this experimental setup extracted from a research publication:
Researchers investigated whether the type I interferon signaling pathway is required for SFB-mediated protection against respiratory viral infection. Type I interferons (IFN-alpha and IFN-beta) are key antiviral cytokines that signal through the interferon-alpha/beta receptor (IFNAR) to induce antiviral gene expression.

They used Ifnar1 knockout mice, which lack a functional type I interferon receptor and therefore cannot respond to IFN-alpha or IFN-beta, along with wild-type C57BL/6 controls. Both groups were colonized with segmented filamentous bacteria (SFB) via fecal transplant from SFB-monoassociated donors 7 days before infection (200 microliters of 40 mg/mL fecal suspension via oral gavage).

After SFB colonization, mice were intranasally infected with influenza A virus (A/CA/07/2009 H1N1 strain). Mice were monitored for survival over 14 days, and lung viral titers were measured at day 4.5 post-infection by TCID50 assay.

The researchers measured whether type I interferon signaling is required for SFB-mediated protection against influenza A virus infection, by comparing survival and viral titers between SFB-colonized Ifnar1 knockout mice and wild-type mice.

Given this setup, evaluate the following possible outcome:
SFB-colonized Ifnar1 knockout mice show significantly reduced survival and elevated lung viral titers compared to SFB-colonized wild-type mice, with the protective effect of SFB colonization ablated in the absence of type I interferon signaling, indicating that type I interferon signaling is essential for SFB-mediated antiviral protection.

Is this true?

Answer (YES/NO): NO